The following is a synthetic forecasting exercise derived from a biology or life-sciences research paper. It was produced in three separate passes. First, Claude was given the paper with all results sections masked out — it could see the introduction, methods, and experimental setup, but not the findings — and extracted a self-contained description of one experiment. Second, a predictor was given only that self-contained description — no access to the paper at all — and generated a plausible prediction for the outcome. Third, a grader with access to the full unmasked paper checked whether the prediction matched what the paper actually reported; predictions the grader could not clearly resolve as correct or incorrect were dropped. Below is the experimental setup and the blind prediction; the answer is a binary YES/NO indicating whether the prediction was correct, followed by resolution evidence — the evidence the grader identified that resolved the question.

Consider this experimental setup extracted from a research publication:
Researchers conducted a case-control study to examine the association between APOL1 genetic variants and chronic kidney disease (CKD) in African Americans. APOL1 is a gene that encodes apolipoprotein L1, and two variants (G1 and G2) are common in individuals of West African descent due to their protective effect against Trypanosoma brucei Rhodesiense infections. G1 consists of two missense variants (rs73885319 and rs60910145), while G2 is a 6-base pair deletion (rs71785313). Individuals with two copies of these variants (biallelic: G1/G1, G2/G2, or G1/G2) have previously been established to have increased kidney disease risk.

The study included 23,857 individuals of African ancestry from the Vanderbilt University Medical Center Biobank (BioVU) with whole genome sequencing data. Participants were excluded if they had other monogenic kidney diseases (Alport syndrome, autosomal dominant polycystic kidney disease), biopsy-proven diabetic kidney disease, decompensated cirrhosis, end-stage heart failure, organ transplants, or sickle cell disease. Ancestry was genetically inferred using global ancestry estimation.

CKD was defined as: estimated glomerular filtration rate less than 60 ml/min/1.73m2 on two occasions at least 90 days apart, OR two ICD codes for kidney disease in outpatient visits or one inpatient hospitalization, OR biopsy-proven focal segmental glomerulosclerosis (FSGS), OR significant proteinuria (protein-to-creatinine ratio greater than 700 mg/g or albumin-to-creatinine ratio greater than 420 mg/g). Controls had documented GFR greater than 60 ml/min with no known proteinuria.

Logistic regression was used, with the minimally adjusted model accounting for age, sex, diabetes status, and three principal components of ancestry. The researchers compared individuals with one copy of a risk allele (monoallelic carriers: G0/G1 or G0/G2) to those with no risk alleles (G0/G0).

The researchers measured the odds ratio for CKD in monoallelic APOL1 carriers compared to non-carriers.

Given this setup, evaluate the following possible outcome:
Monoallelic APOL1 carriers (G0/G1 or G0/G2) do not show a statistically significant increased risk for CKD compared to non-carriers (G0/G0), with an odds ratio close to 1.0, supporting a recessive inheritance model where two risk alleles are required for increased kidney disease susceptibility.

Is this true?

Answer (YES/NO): NO